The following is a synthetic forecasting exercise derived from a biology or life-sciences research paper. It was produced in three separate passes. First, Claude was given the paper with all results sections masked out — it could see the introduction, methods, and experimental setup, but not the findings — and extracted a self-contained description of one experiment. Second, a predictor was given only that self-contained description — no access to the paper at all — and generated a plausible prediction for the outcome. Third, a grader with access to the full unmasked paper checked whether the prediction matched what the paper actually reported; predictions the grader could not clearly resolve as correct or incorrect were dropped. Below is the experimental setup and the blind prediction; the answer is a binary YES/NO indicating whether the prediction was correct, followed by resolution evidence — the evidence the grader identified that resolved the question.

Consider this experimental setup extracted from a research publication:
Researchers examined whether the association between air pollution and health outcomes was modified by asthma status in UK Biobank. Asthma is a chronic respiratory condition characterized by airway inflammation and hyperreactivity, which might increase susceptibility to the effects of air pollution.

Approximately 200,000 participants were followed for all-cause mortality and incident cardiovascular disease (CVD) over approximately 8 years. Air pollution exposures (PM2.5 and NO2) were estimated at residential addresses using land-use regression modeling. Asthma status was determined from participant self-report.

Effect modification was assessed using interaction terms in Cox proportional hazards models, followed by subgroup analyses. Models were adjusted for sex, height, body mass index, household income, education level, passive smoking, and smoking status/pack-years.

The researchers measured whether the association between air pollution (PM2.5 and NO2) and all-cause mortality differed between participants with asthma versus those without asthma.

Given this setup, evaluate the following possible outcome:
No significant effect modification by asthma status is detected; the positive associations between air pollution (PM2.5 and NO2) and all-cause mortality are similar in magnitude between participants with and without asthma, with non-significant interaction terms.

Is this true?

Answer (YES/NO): YES